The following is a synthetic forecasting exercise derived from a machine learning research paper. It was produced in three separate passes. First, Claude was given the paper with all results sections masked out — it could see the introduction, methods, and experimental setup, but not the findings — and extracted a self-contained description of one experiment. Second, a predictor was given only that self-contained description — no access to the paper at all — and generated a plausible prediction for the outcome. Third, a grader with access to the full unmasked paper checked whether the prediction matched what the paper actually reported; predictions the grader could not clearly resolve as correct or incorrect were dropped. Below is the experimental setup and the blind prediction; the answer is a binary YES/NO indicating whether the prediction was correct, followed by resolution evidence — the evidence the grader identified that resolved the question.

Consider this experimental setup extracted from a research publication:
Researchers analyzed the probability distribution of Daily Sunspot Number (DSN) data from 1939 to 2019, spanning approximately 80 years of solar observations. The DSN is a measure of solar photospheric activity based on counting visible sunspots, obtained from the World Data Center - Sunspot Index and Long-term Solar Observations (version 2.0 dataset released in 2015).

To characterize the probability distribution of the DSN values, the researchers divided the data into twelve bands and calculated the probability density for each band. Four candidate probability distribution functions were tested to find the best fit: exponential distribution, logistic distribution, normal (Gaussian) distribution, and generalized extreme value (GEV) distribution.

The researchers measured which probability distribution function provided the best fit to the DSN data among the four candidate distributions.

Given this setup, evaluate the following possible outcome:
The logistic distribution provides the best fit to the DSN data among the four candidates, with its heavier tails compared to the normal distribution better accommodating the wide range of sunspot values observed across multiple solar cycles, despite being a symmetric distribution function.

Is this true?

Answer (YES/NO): NO